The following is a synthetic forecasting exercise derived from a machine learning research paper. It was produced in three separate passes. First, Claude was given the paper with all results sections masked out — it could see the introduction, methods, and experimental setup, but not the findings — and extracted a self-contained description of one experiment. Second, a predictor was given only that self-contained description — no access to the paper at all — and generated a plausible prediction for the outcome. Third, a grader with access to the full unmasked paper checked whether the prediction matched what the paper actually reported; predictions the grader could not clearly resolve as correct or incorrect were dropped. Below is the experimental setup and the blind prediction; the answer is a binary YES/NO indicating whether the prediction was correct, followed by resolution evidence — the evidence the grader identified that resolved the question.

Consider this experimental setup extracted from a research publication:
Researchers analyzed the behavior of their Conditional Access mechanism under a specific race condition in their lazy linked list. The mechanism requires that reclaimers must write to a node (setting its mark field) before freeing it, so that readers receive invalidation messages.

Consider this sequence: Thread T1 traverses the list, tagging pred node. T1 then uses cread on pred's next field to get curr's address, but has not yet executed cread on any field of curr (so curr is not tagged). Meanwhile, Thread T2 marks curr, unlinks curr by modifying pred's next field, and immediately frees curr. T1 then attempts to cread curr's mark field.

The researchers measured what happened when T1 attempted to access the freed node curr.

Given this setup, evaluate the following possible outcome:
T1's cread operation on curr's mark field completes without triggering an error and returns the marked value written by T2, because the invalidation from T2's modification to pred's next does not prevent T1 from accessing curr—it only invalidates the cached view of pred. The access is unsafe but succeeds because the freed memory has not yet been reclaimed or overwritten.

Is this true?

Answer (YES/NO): NO